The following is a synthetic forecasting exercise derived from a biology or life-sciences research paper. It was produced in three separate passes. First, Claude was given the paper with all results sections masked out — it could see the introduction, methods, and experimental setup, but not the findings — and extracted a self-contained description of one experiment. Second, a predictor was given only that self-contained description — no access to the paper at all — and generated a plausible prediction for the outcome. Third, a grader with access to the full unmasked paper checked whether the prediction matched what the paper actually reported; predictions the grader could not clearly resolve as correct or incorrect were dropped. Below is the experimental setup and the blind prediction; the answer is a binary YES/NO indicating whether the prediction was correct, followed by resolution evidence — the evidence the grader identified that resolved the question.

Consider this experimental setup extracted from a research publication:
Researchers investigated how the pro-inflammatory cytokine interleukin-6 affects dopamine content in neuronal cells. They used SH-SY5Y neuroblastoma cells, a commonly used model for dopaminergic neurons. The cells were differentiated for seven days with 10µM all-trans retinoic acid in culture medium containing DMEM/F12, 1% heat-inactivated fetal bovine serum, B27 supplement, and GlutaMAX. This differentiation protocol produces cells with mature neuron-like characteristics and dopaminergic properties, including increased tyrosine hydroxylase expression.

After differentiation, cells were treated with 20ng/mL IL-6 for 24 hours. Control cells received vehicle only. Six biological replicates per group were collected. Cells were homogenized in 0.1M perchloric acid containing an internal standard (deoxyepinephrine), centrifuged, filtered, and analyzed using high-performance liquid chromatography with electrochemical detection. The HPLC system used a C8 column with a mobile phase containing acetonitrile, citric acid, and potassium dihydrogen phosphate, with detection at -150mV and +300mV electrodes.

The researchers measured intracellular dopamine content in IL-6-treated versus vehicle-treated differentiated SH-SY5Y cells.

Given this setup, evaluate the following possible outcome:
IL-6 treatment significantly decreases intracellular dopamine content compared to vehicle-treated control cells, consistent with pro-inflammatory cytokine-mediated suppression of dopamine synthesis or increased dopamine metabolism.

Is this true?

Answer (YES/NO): NO